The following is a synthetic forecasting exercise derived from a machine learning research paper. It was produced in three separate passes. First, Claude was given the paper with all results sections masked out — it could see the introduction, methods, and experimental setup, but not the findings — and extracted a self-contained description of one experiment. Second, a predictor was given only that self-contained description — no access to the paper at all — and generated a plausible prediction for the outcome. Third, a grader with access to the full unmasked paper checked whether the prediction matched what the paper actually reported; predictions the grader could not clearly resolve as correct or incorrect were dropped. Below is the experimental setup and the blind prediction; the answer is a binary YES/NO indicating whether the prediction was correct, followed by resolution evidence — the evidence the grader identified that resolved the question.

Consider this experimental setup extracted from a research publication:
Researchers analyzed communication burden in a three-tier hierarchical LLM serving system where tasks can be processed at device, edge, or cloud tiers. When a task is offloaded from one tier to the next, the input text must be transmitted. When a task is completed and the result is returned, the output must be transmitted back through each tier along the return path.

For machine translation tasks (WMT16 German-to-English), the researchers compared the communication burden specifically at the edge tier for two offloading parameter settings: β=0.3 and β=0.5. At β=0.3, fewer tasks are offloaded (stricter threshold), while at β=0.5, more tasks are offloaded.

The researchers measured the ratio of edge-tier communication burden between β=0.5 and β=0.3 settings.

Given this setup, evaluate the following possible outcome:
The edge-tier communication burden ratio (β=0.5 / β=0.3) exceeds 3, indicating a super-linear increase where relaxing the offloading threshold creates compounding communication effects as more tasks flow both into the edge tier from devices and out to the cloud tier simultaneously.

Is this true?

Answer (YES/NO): NO